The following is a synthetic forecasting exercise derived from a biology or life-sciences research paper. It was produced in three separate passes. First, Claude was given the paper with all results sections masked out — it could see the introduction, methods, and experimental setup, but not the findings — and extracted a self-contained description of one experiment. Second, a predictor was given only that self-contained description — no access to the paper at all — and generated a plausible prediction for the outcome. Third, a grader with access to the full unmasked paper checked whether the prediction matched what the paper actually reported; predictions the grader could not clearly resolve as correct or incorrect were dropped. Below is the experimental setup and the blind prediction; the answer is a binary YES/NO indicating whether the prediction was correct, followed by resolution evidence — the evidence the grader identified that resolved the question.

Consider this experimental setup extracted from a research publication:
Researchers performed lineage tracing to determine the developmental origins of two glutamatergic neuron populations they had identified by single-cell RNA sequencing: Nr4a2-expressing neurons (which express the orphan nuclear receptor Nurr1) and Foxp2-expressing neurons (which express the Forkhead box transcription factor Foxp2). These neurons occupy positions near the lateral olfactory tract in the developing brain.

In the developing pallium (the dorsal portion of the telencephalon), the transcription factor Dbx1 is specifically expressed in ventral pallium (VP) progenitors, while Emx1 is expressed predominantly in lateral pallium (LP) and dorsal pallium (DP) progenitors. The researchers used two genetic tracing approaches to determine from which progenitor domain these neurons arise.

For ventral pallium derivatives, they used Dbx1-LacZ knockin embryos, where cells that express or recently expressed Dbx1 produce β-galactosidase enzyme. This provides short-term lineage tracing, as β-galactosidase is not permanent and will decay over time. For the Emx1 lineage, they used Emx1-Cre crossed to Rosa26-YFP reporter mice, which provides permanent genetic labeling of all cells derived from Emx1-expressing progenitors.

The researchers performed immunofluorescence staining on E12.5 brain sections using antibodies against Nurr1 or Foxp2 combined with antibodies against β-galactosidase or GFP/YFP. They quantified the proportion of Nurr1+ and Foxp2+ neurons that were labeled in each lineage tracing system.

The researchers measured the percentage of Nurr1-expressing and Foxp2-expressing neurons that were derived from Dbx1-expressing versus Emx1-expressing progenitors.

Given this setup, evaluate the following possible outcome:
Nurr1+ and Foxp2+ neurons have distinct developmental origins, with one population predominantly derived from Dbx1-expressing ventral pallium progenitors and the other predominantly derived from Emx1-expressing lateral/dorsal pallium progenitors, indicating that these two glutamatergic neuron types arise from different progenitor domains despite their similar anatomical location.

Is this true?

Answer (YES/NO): YES